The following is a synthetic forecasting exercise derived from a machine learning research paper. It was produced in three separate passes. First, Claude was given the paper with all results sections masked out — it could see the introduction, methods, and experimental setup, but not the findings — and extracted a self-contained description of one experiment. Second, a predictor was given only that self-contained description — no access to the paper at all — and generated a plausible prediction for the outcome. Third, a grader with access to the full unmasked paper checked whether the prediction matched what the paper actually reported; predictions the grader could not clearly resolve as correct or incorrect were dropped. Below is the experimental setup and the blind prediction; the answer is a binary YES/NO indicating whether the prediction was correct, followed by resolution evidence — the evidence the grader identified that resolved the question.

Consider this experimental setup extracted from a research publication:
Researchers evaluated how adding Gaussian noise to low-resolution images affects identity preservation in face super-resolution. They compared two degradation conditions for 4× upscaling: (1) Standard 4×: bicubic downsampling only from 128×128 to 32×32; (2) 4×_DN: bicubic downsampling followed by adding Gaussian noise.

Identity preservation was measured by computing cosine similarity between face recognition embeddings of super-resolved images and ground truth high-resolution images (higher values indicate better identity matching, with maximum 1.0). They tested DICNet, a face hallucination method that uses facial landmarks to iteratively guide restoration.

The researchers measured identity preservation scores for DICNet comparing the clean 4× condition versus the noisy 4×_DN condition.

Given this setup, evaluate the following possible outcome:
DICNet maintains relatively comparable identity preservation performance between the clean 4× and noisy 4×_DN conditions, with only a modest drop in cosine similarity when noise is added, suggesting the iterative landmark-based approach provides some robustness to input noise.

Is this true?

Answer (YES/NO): NO